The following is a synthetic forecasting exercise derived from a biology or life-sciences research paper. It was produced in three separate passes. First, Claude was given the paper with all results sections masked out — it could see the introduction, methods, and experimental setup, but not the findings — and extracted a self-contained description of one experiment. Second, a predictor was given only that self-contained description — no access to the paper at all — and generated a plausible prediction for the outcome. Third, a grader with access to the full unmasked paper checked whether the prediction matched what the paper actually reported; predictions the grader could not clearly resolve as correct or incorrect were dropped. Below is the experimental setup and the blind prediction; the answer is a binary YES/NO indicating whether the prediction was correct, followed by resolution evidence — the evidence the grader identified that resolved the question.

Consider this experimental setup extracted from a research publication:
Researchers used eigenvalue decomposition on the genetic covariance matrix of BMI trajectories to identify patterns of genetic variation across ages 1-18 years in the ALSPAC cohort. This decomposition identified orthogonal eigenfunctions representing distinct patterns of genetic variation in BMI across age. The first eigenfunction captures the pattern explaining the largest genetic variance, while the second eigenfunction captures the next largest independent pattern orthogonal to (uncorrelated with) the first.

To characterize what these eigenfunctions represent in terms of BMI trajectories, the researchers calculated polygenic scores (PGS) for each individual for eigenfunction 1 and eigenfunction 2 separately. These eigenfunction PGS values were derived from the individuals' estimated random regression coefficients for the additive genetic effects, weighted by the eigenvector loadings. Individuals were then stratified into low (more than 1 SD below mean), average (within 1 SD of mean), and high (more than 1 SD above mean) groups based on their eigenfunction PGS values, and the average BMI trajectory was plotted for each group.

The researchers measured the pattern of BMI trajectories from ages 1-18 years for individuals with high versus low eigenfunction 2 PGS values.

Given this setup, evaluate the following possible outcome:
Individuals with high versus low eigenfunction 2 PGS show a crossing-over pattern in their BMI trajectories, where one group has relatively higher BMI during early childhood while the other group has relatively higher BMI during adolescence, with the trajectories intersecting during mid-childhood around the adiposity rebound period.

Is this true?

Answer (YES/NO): NO